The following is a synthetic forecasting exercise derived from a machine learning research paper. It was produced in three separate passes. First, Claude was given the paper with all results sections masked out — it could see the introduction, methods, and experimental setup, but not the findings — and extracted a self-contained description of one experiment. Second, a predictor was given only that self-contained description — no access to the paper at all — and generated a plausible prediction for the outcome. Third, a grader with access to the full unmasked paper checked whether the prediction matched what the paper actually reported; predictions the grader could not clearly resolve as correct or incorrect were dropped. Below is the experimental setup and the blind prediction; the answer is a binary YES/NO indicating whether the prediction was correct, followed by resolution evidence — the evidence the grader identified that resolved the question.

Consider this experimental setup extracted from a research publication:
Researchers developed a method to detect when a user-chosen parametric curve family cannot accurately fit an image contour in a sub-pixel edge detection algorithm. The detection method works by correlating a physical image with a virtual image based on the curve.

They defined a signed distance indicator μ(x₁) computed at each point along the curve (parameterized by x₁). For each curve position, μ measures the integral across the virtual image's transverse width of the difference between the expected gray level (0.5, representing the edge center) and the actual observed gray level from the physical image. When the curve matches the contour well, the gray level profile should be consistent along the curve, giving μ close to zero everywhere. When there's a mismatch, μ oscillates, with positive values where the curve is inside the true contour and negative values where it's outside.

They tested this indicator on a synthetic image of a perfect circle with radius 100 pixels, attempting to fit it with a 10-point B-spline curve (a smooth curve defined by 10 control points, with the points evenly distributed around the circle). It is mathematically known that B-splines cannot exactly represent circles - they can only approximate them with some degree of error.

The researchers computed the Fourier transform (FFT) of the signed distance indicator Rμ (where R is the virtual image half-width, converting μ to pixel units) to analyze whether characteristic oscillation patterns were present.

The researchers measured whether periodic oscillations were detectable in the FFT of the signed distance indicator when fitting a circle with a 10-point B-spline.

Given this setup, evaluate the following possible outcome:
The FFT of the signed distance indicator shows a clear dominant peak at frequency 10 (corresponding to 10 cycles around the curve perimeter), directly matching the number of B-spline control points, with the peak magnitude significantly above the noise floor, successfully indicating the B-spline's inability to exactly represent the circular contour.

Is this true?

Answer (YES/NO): YES